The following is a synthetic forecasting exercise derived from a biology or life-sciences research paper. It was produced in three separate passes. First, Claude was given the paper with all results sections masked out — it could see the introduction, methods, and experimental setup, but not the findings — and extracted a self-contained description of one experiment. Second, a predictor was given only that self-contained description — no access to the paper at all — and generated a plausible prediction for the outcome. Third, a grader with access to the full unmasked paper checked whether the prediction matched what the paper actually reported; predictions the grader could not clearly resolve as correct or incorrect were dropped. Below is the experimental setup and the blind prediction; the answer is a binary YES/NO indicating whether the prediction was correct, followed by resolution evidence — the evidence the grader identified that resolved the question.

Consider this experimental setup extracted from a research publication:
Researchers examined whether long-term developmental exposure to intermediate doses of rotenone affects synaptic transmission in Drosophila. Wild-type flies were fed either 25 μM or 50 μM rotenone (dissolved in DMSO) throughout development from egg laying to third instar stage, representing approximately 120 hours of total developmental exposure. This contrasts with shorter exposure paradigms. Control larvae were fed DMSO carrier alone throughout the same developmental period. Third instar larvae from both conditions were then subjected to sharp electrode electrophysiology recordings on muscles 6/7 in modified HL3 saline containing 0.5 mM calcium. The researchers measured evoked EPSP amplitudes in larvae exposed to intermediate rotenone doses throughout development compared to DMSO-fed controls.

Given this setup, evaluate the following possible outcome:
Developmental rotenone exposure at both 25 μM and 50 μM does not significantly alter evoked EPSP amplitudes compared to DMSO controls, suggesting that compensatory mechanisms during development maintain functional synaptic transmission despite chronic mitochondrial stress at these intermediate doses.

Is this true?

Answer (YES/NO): NO